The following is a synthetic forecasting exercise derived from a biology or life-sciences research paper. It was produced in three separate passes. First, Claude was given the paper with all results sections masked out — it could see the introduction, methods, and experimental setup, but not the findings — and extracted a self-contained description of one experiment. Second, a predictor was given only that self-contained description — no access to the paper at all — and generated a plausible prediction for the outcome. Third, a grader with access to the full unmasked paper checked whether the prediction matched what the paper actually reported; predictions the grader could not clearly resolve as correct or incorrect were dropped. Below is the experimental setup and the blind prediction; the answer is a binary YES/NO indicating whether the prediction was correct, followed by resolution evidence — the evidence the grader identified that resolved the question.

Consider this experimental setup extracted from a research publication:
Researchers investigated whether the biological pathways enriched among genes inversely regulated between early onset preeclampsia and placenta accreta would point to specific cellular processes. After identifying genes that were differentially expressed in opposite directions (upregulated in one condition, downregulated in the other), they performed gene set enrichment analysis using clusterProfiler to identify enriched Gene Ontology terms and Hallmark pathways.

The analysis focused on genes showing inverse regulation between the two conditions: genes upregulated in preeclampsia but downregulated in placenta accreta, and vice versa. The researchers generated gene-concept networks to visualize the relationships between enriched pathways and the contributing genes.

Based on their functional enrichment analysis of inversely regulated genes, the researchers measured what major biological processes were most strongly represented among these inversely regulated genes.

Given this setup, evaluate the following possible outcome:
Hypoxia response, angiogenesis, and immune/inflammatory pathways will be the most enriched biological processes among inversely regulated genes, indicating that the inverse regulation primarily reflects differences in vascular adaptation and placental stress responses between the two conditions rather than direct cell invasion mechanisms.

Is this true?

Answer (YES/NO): NO